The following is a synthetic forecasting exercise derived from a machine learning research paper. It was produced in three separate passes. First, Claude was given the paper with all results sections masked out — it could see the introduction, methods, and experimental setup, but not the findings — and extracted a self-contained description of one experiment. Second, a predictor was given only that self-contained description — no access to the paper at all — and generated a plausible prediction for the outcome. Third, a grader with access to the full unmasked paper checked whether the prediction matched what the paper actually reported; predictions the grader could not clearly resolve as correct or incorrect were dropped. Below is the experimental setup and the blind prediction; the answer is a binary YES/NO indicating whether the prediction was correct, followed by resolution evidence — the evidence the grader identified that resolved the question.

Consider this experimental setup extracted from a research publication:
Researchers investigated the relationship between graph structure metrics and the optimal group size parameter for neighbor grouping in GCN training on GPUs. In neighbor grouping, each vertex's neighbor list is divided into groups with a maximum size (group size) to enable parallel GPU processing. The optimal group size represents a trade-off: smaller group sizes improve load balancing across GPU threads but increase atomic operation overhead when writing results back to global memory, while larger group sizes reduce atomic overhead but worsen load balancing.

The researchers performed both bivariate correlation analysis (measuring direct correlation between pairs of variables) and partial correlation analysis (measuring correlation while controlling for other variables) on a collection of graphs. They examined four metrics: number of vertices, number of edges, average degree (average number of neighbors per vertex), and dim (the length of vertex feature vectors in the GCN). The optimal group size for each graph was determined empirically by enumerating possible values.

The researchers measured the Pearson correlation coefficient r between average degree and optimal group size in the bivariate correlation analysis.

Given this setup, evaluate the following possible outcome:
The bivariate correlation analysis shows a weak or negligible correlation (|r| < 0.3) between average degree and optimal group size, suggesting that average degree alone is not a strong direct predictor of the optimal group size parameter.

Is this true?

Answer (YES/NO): NO